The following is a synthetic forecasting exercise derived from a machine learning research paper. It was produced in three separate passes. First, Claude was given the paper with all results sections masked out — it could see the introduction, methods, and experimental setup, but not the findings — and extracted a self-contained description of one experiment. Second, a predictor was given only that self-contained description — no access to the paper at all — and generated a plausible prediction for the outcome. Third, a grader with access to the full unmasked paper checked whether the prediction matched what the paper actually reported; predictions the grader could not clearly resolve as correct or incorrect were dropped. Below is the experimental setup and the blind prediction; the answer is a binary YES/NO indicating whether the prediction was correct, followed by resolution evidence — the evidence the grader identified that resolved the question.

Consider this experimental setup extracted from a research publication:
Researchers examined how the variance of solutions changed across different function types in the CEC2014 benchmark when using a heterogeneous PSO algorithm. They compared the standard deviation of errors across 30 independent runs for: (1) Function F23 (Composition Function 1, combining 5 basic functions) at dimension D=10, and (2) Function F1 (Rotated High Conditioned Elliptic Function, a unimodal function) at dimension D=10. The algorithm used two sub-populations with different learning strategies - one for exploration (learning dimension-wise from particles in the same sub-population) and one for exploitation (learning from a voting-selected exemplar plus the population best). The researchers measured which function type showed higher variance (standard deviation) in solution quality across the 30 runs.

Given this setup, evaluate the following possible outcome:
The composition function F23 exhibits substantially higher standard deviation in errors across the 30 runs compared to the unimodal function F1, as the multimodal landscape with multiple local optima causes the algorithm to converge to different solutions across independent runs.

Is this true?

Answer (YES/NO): NO